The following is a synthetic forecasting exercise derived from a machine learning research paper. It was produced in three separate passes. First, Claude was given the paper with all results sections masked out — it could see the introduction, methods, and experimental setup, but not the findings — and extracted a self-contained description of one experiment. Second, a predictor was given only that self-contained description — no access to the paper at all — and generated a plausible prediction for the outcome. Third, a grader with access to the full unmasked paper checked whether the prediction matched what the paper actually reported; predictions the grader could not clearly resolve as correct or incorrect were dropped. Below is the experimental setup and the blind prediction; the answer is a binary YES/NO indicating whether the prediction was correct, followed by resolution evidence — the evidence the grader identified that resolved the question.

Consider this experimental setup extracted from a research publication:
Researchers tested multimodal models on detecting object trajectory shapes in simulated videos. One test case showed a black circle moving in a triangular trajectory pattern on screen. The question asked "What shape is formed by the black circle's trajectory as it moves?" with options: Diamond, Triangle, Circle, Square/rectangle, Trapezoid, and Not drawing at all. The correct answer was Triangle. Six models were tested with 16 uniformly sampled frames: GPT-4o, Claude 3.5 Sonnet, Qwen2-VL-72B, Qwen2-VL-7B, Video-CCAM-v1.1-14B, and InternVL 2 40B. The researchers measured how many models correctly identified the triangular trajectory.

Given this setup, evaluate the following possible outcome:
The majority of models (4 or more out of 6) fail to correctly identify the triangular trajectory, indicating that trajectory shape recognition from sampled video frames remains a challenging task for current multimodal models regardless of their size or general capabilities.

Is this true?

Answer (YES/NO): YES